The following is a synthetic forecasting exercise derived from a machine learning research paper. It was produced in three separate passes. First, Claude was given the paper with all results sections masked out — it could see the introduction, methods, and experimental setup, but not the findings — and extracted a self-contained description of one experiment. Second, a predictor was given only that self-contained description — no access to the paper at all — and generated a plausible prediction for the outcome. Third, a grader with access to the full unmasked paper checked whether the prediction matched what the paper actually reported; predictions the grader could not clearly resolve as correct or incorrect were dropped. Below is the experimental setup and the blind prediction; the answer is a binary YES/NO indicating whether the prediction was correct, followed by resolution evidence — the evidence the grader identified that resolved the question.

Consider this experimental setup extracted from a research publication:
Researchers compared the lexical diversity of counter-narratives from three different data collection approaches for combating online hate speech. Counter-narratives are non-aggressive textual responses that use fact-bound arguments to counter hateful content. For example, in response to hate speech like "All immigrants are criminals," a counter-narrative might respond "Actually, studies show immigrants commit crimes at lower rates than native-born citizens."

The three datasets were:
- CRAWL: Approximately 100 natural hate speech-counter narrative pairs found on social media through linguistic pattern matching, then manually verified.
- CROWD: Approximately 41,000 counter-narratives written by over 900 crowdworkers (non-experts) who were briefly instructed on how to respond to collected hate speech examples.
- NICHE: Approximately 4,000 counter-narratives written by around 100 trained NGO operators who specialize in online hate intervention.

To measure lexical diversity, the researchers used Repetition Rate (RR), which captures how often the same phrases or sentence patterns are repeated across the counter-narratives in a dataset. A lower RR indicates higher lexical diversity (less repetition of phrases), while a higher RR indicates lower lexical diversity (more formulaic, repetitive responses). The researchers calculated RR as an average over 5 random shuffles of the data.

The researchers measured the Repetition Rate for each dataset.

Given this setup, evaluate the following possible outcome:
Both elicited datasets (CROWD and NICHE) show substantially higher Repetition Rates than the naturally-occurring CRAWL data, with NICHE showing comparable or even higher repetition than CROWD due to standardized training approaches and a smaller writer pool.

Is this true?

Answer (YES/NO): NO